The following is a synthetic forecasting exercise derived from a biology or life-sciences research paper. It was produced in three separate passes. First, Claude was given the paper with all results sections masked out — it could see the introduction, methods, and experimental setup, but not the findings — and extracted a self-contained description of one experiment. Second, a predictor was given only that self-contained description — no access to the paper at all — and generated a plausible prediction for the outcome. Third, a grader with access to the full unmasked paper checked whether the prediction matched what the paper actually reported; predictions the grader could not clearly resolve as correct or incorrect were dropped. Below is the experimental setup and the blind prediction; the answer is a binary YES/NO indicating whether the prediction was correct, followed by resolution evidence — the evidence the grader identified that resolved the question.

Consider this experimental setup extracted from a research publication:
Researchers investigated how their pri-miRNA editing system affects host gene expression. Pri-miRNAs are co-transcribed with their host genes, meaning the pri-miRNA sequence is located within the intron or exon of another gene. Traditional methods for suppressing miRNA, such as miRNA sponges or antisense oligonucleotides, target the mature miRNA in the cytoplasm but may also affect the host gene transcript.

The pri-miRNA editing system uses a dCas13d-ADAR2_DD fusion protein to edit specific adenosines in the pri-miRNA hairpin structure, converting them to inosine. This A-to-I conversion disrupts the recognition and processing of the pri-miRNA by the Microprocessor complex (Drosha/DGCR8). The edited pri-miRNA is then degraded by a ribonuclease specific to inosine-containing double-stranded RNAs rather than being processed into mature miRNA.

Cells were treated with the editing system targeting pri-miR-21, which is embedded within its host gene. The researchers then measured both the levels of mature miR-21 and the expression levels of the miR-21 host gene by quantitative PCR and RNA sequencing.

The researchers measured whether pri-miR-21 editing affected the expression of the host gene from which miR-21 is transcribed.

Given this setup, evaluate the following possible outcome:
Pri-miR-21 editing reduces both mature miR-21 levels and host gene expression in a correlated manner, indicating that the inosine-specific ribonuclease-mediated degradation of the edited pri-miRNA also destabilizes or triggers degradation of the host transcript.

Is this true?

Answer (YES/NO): NO